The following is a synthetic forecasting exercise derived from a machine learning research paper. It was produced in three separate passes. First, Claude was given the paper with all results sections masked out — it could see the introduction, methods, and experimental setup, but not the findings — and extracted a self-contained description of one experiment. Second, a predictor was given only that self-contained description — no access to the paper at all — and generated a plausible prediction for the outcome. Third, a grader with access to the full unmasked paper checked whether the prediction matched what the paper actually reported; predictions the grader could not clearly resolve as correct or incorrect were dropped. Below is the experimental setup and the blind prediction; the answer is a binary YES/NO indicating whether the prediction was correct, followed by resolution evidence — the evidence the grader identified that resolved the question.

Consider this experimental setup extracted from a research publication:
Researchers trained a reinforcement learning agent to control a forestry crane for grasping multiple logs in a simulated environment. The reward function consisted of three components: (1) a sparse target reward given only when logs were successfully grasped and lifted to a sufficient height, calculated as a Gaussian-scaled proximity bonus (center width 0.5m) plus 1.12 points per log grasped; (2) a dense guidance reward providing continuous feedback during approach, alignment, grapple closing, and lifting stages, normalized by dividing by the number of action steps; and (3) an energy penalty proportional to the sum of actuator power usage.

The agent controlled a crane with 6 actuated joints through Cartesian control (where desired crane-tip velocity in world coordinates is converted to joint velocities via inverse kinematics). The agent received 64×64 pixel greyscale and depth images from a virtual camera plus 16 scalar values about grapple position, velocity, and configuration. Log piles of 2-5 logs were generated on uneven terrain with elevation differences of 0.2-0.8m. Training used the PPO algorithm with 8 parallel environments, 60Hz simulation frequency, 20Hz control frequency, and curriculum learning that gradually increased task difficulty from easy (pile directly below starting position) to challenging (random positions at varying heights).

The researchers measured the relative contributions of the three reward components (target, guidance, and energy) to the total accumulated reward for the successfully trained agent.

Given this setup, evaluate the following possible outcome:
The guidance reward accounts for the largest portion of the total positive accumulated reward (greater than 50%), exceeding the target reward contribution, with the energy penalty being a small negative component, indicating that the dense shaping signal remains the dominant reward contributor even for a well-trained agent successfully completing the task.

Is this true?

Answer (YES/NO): NO